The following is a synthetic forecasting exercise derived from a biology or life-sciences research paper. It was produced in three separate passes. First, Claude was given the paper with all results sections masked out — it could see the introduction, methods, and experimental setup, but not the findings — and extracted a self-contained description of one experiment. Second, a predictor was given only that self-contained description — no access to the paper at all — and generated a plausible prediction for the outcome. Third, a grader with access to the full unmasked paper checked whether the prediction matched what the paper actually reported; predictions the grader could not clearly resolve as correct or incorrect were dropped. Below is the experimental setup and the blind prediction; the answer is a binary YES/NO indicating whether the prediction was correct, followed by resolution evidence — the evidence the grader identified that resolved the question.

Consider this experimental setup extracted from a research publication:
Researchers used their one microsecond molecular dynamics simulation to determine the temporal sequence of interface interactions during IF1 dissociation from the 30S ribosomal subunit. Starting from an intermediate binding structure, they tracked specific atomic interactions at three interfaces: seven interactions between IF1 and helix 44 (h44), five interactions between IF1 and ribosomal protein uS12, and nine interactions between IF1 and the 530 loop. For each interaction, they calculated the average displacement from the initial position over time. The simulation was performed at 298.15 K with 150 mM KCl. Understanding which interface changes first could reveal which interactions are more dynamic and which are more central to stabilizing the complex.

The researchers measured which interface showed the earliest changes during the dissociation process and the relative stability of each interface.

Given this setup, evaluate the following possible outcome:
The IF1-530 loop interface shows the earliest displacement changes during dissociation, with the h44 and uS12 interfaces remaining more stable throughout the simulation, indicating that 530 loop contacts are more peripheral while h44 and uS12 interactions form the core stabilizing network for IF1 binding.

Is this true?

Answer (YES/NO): NO